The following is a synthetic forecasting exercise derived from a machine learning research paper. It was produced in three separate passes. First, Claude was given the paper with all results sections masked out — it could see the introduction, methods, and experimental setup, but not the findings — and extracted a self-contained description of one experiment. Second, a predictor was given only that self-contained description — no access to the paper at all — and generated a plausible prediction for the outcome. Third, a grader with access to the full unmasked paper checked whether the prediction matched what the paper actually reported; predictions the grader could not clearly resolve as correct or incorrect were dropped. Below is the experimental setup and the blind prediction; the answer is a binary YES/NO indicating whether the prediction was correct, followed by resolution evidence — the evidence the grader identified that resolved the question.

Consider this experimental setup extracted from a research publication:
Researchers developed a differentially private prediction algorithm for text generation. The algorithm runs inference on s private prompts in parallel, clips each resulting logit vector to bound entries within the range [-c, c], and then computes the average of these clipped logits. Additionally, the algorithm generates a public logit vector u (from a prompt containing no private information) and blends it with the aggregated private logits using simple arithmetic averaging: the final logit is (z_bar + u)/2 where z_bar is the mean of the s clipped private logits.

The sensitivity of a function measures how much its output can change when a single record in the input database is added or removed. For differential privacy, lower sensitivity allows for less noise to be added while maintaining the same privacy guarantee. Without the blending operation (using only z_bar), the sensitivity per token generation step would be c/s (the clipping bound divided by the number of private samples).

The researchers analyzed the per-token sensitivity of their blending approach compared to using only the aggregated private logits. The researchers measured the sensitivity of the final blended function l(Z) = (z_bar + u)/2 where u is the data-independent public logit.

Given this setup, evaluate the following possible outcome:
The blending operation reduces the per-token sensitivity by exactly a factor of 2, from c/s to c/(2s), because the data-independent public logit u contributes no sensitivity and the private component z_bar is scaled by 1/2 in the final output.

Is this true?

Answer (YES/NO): YES